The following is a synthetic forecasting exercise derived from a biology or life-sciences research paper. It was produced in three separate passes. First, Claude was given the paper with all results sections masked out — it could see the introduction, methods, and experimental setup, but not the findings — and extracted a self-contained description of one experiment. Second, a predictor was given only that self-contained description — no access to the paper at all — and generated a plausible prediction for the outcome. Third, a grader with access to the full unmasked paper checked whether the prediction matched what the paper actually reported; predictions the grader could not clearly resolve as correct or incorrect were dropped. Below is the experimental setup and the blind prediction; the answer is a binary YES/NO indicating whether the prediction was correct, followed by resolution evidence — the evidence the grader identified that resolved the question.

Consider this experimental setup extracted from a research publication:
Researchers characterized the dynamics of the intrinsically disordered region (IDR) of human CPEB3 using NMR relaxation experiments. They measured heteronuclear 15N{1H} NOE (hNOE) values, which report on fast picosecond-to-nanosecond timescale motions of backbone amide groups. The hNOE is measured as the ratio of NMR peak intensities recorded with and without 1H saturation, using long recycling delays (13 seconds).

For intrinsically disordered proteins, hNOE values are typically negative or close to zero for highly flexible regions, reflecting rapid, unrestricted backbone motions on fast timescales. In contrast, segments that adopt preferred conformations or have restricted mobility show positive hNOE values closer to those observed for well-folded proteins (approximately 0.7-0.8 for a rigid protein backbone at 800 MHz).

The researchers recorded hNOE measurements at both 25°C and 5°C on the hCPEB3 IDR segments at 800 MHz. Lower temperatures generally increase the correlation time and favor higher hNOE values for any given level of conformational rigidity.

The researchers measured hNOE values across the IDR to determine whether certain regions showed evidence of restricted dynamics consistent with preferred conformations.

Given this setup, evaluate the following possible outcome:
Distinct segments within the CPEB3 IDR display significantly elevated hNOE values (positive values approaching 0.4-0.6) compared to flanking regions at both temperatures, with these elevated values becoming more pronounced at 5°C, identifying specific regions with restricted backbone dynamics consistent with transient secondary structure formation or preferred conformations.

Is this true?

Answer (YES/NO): YES